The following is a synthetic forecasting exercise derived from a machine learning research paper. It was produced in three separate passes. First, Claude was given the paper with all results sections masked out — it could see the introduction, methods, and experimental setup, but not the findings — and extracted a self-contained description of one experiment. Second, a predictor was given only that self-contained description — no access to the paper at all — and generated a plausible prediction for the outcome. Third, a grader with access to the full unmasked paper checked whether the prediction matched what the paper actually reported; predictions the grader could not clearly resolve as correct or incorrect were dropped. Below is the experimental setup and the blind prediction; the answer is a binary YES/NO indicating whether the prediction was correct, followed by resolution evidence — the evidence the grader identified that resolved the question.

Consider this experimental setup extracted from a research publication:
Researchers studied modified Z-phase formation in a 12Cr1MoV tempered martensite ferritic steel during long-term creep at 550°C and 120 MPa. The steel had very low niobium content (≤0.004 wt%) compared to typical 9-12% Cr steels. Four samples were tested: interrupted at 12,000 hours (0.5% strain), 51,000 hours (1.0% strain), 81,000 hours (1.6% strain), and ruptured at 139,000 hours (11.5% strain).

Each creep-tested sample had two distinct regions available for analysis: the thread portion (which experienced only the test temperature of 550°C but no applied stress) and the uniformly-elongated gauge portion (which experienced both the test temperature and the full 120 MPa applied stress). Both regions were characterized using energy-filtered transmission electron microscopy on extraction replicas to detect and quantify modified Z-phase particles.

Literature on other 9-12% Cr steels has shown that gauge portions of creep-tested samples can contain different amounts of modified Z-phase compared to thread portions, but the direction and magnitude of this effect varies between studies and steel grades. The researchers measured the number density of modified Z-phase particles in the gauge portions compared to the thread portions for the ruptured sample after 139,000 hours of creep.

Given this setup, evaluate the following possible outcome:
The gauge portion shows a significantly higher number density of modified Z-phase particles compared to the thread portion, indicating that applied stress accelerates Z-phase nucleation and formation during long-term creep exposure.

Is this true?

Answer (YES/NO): YES